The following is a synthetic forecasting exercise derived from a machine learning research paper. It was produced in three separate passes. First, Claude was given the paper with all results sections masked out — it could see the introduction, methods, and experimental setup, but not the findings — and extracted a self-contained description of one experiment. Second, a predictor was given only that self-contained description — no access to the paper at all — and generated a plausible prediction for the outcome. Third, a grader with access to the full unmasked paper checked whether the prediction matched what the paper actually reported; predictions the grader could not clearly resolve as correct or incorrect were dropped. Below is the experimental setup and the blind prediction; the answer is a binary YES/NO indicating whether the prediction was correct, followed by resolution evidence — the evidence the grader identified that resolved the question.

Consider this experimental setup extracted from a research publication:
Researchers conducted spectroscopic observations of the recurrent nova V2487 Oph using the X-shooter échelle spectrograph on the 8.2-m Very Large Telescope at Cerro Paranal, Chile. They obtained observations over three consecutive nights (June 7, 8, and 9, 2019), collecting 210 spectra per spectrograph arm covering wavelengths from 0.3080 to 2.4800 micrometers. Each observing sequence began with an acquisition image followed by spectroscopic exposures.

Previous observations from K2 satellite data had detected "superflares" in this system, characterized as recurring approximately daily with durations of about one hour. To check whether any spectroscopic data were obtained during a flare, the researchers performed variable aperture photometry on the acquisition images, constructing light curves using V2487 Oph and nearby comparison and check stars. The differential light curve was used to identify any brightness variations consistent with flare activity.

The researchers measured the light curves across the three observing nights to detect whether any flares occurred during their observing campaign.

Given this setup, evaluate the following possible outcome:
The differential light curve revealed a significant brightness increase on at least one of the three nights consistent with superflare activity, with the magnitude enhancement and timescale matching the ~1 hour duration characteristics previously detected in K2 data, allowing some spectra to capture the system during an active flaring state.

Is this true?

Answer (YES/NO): YES